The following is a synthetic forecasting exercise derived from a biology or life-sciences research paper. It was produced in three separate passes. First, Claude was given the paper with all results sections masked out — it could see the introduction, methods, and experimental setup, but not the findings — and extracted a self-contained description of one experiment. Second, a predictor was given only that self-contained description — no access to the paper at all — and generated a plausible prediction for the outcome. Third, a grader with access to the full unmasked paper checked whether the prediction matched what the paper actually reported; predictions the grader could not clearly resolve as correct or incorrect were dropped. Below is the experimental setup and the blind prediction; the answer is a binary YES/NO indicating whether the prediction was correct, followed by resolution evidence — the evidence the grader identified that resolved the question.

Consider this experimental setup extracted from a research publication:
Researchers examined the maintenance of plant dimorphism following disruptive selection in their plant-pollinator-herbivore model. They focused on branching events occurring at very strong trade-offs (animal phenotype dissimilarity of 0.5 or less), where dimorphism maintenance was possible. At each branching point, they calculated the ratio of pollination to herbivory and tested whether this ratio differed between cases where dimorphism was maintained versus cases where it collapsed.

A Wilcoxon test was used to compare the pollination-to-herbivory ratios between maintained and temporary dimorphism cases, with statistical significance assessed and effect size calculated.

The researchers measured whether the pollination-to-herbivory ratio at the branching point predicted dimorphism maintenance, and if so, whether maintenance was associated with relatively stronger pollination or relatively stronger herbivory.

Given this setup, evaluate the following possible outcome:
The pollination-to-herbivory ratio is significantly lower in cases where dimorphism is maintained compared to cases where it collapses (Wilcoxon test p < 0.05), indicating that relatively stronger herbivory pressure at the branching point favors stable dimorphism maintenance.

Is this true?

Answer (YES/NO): YES